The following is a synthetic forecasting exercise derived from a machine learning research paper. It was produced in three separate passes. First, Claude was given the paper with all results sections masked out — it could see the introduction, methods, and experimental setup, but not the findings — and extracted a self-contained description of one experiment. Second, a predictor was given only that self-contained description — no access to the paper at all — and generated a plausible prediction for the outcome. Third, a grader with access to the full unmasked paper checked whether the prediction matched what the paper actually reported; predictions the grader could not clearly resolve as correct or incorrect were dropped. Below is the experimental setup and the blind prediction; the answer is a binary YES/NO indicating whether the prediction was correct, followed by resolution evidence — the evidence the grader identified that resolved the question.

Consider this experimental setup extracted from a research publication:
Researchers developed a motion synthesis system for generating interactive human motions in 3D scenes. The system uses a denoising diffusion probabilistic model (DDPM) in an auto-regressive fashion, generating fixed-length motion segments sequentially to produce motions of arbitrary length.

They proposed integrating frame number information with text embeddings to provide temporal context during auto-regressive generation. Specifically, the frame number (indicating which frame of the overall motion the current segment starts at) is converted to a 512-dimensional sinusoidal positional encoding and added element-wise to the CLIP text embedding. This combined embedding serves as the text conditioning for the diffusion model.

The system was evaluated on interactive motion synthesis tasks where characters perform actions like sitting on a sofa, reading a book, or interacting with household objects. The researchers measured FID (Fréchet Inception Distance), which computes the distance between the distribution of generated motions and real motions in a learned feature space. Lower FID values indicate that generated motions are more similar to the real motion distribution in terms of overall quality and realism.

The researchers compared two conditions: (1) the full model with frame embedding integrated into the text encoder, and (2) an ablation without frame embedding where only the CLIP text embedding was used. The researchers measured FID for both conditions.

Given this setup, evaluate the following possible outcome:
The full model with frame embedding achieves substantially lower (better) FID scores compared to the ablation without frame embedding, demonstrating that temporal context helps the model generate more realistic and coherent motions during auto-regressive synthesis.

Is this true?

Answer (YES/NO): YES